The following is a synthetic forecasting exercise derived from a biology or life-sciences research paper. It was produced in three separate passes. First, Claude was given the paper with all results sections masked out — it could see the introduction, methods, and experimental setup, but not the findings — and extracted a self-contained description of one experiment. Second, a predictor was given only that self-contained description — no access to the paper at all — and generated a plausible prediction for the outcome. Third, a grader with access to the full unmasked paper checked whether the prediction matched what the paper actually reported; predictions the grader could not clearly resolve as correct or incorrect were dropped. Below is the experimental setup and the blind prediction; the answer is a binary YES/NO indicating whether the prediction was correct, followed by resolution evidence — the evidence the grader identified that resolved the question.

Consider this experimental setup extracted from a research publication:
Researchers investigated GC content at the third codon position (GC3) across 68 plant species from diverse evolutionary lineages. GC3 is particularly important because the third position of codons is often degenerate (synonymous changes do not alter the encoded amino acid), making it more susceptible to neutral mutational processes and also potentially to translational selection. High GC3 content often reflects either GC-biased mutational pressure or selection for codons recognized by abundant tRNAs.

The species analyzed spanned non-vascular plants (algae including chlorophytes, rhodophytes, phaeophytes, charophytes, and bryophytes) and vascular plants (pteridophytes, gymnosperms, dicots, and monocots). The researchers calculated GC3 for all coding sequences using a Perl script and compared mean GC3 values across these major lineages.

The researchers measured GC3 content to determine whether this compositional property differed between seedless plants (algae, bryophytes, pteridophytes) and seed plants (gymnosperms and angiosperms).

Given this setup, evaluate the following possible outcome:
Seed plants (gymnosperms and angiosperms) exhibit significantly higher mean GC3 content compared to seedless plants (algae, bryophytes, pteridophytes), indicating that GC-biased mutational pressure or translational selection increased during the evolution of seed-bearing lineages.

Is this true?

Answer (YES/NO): NO